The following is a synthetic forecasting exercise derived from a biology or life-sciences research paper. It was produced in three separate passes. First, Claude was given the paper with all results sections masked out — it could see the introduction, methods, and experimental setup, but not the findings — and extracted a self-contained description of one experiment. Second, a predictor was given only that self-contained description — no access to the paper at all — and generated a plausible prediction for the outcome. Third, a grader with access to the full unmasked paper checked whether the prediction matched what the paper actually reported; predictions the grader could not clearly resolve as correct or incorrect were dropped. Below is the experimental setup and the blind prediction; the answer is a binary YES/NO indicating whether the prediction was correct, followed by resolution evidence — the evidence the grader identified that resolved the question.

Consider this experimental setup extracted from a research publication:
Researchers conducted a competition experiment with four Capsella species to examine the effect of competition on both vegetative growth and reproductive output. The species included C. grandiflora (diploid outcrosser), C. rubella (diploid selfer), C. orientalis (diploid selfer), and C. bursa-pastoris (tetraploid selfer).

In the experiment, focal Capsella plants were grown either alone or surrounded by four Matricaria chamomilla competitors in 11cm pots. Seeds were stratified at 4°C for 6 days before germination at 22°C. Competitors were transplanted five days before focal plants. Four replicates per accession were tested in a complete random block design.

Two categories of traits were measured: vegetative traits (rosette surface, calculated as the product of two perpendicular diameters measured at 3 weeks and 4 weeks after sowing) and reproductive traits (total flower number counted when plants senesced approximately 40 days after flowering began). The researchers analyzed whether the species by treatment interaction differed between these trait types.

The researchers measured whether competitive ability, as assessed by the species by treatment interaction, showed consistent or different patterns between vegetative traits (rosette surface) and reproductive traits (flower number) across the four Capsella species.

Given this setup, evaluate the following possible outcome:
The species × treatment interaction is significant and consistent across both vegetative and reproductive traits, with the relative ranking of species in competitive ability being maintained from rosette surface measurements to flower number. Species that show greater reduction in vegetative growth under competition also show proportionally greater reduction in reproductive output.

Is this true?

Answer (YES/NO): NO